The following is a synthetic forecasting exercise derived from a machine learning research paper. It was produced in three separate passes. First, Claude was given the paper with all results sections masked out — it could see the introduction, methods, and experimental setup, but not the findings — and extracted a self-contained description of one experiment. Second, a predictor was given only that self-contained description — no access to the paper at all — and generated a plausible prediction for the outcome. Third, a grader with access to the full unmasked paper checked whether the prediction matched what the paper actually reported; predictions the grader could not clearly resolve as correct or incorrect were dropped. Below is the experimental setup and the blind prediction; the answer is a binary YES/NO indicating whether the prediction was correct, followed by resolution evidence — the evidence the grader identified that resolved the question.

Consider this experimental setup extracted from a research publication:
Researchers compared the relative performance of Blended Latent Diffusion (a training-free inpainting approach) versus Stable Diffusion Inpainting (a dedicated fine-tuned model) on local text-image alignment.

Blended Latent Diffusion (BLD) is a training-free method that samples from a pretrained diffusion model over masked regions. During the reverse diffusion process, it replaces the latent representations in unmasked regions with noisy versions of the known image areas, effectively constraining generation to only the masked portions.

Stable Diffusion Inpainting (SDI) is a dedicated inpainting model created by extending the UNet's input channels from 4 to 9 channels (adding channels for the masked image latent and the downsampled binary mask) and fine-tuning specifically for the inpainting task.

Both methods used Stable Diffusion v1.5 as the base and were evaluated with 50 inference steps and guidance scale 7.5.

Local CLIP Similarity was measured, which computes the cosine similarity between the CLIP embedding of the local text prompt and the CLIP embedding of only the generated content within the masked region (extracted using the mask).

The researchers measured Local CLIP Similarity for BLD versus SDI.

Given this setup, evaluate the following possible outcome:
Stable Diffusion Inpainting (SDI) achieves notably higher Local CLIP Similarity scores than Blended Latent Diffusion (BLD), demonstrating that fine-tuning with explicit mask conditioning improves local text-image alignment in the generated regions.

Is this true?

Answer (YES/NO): NO